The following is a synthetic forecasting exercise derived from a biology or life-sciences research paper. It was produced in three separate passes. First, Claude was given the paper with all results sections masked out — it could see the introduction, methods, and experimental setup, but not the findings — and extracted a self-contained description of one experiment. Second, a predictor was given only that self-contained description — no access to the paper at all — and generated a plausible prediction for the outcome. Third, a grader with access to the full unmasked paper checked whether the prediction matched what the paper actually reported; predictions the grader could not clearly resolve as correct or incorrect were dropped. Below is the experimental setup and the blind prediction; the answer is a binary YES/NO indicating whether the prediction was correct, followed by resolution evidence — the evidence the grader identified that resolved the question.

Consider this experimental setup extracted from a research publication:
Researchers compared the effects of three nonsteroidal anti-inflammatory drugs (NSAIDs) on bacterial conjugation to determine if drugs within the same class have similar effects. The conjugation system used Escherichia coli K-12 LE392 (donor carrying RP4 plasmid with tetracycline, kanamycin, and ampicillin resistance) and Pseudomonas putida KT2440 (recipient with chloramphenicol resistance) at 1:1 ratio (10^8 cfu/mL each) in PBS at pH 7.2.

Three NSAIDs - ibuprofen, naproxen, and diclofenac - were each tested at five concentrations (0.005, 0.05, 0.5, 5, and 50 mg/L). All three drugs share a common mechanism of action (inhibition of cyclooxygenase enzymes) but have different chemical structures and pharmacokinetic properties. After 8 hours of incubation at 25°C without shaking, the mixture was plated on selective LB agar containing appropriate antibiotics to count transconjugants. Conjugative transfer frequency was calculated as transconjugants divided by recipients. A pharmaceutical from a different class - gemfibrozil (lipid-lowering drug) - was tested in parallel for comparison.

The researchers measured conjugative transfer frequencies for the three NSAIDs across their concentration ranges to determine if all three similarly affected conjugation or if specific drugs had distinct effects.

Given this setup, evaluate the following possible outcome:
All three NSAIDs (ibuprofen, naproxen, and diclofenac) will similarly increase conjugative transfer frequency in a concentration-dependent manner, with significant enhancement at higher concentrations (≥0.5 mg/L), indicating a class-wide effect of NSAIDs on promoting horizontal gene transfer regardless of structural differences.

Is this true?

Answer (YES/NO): NO